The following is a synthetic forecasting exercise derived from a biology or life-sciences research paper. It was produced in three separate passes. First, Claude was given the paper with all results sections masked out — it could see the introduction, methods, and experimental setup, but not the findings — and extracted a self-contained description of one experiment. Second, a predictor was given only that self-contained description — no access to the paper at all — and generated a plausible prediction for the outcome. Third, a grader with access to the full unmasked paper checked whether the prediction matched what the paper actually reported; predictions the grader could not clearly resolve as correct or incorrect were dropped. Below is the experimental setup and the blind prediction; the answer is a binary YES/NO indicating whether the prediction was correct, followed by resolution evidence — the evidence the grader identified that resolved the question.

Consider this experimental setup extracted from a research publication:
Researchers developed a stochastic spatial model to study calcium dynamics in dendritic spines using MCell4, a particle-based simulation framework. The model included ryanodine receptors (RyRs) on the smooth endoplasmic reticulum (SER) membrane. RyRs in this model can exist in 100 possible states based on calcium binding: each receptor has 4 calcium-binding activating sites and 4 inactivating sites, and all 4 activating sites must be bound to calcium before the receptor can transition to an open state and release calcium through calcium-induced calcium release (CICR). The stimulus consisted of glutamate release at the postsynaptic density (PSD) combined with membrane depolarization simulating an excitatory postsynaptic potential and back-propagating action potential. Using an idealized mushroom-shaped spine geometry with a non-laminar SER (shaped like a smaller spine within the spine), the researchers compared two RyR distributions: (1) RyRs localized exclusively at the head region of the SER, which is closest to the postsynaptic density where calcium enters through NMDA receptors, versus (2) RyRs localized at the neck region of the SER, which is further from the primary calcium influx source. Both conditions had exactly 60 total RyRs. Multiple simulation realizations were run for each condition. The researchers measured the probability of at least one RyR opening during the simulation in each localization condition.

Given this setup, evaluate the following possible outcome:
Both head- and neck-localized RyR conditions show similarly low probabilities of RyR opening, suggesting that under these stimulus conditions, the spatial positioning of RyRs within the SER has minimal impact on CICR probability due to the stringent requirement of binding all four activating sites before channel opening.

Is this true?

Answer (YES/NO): NO